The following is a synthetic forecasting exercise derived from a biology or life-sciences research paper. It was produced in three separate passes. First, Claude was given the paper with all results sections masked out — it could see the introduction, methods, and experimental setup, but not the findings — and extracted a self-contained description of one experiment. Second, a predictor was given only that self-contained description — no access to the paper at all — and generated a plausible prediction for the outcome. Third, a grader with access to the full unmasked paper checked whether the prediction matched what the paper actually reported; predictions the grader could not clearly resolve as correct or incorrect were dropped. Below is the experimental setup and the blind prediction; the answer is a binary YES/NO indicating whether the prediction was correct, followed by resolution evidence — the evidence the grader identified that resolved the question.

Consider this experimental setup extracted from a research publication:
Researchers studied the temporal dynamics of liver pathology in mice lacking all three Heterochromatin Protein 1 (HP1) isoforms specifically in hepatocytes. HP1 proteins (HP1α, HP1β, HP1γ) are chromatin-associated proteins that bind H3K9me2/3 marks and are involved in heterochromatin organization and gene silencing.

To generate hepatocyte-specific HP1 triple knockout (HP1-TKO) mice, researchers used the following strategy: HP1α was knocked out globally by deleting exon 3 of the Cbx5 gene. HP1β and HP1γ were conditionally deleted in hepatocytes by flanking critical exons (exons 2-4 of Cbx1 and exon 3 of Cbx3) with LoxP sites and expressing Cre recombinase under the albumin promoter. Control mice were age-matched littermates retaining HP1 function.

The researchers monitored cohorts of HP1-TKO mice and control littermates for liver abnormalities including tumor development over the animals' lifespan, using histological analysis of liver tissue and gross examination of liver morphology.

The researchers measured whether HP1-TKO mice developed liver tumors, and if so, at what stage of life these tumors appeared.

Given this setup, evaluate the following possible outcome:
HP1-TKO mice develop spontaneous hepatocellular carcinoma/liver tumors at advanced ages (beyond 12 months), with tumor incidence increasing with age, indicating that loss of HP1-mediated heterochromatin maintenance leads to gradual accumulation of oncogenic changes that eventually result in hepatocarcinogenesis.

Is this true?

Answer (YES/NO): YES